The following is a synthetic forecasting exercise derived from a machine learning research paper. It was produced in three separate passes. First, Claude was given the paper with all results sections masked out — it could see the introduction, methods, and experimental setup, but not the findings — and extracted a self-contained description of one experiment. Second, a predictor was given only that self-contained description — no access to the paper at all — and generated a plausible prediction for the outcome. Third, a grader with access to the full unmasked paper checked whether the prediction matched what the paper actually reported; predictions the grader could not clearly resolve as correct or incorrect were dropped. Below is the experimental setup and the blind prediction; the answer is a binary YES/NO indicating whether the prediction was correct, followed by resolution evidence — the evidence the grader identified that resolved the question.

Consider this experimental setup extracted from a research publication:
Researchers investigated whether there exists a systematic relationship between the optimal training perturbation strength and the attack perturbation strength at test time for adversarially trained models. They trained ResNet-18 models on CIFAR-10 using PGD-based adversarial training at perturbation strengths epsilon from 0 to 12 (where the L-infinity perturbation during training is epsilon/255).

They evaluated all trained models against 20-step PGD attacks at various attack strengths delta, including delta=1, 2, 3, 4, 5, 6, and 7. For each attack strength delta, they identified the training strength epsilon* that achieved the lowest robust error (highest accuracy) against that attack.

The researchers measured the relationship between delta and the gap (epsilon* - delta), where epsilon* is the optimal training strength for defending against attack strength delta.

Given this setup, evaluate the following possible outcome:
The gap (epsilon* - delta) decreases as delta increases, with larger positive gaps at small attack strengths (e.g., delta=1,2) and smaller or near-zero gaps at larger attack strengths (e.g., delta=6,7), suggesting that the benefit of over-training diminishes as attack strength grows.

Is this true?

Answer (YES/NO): NO